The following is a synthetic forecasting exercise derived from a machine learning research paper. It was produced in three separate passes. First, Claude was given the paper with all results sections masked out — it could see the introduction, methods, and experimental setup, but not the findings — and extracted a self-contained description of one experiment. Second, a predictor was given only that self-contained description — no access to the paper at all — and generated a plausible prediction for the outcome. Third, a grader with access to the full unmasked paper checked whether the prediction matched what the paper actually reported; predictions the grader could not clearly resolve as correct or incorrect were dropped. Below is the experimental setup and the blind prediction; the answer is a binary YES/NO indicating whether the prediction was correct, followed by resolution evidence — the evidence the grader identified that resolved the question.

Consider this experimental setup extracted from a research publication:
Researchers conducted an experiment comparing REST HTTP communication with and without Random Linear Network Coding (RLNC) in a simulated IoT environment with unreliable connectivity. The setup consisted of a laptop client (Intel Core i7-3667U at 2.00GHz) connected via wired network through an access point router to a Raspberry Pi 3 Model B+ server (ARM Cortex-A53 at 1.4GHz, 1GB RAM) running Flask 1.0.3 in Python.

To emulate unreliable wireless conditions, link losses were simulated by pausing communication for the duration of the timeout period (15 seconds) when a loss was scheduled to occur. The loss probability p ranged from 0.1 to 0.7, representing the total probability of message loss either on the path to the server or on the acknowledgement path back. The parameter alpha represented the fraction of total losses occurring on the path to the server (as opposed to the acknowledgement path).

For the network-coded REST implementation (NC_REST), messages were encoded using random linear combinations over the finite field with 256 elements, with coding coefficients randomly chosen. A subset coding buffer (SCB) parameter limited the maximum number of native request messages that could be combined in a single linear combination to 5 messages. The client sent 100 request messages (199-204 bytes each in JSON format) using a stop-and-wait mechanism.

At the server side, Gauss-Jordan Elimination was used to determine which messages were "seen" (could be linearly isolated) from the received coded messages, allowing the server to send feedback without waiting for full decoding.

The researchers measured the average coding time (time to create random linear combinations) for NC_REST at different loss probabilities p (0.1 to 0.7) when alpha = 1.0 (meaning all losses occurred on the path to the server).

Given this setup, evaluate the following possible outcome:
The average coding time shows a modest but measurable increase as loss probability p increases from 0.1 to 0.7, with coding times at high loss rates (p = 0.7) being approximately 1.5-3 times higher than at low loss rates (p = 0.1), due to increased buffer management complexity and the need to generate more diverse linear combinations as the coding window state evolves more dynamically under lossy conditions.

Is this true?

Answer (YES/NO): YES